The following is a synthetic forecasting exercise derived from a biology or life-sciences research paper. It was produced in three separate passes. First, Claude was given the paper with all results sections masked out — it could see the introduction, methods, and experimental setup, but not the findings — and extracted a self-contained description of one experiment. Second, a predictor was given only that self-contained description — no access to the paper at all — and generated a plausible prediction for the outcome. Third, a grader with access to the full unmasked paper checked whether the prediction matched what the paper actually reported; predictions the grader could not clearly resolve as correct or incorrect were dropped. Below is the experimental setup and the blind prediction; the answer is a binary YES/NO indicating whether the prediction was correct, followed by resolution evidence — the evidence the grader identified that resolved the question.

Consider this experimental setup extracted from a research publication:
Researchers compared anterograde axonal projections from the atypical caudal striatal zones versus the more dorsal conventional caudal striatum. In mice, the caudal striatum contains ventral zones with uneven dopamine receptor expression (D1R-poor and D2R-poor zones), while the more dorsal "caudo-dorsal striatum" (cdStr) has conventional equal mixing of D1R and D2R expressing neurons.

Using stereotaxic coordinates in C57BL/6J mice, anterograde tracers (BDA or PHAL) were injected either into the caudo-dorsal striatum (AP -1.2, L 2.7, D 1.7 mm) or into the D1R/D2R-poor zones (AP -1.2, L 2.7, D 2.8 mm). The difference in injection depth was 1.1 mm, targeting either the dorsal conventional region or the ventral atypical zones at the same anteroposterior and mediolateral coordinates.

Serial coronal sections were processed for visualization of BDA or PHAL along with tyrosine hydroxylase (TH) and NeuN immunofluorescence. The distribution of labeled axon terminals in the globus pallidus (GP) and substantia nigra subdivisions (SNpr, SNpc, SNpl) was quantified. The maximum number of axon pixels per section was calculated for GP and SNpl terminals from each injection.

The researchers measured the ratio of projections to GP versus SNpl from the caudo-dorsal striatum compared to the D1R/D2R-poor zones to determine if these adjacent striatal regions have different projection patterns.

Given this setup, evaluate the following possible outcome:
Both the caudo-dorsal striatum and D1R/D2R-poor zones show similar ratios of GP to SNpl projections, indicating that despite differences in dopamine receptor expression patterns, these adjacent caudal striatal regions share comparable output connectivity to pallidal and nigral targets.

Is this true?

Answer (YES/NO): NO